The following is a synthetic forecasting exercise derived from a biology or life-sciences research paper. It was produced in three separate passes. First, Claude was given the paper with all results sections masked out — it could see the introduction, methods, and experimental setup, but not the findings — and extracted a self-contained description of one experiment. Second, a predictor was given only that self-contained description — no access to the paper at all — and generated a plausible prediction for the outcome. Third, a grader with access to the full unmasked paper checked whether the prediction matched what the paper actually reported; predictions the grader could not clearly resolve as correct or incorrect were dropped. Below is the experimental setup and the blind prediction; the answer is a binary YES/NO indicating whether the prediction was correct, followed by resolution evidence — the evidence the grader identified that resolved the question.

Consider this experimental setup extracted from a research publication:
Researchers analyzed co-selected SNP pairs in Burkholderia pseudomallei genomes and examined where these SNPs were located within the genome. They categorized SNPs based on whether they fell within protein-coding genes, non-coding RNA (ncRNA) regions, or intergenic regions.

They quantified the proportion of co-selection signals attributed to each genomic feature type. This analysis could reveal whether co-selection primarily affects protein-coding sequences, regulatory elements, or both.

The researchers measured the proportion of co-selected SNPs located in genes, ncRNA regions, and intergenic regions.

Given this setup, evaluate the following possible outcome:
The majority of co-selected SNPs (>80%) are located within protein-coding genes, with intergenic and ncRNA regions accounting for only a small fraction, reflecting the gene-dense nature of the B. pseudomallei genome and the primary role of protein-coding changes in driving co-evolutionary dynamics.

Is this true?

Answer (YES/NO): NO